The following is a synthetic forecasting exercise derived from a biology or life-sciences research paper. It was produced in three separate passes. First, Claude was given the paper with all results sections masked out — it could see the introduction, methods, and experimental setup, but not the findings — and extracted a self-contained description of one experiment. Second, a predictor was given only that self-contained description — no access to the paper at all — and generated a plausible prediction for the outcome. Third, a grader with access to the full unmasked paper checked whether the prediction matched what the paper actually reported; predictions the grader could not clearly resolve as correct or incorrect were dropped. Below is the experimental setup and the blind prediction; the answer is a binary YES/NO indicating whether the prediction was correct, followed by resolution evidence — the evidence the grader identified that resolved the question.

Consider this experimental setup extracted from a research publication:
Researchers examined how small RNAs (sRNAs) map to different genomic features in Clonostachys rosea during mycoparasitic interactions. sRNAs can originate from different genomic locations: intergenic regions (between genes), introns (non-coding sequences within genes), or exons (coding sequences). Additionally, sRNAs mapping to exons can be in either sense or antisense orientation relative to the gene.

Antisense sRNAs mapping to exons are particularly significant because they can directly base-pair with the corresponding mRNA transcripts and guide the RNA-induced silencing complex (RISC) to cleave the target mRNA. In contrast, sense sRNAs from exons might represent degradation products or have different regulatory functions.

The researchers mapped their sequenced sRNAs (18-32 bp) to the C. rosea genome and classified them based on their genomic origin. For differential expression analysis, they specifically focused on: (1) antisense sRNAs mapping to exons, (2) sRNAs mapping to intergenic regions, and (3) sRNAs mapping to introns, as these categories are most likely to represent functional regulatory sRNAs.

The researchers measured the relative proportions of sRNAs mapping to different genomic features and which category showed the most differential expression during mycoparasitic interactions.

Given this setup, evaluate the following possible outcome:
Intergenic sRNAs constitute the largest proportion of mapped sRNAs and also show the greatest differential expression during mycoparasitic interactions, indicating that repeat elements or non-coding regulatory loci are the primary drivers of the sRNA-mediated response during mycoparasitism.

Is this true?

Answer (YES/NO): NO